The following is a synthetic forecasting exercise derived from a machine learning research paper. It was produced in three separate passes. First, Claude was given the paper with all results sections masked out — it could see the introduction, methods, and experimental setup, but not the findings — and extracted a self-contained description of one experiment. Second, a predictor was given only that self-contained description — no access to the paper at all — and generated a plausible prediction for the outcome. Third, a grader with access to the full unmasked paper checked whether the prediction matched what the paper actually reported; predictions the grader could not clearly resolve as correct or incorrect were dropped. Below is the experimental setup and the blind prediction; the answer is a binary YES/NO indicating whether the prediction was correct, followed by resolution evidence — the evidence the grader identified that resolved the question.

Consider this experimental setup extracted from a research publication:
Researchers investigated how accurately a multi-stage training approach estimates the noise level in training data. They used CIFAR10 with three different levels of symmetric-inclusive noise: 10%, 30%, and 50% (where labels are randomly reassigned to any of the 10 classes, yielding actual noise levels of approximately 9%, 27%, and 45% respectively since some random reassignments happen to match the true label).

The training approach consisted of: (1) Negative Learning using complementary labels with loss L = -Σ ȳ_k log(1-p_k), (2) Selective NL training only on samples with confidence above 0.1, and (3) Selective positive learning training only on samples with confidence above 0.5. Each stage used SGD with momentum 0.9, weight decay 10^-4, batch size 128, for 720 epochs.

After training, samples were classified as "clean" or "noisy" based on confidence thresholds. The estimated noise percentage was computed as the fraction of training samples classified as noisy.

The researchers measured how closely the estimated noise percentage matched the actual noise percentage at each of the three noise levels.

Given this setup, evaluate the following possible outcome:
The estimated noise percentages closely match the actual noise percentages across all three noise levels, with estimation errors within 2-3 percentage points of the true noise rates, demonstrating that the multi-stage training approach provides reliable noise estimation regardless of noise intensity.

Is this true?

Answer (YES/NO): YES